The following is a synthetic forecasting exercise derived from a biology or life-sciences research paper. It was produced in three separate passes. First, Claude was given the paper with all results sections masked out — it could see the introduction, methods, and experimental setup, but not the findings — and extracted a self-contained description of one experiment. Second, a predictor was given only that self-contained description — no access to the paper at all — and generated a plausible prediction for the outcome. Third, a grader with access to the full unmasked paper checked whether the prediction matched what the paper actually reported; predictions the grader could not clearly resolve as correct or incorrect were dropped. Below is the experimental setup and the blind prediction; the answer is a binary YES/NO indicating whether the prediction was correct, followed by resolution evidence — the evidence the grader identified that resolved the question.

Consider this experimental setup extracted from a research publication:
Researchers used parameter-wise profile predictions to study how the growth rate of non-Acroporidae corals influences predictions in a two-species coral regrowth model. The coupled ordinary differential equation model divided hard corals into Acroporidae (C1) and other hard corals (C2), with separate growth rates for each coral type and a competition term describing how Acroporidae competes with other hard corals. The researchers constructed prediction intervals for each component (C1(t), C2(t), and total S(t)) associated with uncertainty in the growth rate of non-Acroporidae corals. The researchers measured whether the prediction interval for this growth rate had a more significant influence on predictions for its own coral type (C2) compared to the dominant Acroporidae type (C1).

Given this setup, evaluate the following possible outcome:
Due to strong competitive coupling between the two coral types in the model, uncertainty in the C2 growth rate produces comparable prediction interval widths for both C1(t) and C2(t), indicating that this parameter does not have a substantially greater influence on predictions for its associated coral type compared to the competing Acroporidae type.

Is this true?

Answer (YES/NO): NO